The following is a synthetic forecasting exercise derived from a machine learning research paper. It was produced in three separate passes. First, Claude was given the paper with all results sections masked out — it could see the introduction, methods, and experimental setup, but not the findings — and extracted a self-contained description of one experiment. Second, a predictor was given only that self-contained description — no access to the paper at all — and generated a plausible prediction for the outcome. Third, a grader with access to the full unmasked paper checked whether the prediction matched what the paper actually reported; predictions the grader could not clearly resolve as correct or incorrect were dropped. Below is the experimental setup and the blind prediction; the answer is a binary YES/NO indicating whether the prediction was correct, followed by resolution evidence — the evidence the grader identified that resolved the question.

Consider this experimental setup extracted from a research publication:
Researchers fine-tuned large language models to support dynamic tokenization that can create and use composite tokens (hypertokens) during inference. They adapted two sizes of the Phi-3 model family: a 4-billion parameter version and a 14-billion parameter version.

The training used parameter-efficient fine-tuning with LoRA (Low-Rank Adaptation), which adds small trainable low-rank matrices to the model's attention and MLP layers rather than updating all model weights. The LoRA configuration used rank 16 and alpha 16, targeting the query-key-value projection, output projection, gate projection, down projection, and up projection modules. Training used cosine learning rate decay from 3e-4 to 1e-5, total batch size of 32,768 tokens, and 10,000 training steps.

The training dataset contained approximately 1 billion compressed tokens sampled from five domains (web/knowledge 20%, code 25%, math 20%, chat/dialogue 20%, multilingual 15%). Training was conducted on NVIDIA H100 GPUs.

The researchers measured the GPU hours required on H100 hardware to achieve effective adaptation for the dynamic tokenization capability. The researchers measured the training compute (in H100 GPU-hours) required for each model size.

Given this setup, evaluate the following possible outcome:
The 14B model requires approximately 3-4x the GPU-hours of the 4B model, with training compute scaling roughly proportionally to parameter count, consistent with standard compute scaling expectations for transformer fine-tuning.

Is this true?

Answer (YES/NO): YES